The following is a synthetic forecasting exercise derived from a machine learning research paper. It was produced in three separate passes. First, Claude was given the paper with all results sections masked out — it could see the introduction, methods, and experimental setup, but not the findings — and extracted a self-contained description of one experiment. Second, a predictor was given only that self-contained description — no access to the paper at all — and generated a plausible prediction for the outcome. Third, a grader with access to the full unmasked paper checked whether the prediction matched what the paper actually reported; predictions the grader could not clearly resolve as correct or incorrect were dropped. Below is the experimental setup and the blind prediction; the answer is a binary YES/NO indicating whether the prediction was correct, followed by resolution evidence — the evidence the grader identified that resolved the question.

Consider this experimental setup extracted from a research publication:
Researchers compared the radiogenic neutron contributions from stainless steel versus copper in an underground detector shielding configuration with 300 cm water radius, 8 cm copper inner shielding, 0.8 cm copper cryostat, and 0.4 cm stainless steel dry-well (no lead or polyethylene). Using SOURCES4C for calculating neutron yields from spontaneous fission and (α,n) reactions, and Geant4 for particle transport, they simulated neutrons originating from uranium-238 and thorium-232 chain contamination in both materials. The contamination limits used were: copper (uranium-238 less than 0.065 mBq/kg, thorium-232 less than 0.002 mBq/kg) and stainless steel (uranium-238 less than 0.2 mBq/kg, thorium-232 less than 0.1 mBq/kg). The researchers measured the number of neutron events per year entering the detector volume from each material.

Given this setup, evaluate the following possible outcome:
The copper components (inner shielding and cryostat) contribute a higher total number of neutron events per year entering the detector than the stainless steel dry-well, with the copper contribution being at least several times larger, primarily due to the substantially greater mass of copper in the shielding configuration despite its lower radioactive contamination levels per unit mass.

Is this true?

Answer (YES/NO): YES